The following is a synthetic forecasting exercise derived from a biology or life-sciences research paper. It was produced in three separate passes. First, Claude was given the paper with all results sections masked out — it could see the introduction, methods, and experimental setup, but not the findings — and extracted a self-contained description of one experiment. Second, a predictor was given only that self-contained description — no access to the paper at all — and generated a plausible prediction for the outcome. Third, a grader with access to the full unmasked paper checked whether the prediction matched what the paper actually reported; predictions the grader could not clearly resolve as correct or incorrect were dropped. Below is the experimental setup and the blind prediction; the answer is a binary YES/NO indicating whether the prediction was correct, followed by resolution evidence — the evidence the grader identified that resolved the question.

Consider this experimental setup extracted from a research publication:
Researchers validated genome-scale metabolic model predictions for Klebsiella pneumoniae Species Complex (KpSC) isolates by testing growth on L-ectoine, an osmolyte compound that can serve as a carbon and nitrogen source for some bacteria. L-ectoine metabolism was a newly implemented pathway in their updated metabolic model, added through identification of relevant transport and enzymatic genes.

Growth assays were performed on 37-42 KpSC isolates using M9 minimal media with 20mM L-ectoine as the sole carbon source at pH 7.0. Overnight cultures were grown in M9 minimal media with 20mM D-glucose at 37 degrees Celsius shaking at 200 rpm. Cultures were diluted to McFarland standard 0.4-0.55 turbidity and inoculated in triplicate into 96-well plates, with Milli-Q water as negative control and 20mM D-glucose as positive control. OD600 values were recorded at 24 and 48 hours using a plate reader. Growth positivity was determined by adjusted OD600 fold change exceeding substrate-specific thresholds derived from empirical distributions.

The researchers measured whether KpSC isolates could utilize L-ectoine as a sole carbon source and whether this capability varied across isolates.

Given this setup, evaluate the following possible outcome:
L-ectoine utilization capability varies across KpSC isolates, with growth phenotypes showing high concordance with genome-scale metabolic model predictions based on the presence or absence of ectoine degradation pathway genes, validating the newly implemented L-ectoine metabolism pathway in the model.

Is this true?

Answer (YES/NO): NO